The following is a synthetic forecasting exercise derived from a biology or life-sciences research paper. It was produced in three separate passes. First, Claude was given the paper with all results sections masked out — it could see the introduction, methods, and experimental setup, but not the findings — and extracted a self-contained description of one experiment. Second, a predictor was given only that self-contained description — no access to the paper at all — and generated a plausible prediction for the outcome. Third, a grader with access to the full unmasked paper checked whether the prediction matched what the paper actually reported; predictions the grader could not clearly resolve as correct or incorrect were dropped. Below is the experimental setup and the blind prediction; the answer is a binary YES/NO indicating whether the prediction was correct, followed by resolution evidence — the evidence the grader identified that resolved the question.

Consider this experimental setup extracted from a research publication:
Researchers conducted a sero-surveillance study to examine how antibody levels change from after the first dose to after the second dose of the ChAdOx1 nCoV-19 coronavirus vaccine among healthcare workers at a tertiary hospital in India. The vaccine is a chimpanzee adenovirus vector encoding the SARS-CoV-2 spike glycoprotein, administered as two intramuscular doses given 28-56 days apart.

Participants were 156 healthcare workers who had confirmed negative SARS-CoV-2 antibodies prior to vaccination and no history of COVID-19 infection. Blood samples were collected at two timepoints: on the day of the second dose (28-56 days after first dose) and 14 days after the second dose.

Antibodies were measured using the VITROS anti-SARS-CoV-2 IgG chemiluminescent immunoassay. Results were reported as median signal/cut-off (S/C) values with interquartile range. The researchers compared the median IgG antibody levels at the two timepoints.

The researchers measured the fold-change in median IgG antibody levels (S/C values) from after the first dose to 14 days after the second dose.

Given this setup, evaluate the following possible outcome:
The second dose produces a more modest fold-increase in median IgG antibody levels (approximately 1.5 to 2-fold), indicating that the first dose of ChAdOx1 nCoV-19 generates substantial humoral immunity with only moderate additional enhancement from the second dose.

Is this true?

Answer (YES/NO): NO